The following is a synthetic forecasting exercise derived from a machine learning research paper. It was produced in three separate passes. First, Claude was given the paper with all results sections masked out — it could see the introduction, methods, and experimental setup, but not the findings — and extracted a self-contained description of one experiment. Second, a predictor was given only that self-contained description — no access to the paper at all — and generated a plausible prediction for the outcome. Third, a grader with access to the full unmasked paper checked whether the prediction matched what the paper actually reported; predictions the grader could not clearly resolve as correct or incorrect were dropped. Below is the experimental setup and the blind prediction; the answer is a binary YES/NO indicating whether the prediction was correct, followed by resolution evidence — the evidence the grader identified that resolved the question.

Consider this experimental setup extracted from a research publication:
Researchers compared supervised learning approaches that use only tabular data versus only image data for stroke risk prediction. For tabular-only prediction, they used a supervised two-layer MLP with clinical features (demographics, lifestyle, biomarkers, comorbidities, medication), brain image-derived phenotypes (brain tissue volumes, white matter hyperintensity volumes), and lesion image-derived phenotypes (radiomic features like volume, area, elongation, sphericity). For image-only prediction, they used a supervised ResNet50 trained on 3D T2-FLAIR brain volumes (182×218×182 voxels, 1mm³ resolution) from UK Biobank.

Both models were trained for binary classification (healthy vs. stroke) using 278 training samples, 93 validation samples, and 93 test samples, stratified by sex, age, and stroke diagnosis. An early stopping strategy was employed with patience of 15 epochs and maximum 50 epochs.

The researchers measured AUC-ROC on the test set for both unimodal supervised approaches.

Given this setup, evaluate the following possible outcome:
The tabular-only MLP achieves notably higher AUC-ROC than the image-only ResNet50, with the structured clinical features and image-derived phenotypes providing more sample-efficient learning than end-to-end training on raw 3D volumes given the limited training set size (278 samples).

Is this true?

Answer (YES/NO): YES